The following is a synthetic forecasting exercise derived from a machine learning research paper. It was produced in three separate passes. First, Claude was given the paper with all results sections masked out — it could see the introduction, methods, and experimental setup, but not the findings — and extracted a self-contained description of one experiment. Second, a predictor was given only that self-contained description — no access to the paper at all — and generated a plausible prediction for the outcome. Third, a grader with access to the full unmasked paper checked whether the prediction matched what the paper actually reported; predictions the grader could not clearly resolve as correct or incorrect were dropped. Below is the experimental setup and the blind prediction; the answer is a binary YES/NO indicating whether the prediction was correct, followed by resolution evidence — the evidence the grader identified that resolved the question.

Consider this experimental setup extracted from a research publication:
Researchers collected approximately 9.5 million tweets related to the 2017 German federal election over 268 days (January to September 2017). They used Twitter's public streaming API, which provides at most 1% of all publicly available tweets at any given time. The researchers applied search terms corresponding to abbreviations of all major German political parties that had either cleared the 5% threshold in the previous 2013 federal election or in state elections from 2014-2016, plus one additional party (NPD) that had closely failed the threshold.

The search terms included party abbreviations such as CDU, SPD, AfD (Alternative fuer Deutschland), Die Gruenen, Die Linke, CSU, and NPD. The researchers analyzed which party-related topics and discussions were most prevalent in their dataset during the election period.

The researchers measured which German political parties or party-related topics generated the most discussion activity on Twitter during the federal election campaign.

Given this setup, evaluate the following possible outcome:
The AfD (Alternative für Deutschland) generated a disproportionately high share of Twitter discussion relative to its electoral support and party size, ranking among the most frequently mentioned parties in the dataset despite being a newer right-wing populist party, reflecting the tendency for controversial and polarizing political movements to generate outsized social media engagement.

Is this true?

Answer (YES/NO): YES